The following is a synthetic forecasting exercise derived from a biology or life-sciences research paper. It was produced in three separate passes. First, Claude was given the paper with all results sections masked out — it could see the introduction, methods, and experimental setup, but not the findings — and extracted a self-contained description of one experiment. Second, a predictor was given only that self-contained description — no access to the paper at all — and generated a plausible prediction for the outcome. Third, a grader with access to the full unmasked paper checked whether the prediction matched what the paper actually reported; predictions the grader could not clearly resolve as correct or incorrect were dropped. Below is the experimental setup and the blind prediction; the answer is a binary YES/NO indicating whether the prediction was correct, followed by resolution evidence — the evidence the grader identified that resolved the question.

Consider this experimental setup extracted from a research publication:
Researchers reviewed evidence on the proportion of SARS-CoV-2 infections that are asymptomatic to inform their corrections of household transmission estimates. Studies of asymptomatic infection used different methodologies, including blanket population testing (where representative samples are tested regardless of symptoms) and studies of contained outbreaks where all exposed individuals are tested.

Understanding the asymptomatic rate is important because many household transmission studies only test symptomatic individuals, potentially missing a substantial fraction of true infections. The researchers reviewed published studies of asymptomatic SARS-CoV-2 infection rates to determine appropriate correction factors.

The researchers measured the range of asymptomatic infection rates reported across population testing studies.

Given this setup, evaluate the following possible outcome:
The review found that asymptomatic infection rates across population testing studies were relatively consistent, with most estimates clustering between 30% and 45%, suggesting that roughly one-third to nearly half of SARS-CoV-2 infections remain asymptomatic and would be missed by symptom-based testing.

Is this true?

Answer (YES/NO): NO